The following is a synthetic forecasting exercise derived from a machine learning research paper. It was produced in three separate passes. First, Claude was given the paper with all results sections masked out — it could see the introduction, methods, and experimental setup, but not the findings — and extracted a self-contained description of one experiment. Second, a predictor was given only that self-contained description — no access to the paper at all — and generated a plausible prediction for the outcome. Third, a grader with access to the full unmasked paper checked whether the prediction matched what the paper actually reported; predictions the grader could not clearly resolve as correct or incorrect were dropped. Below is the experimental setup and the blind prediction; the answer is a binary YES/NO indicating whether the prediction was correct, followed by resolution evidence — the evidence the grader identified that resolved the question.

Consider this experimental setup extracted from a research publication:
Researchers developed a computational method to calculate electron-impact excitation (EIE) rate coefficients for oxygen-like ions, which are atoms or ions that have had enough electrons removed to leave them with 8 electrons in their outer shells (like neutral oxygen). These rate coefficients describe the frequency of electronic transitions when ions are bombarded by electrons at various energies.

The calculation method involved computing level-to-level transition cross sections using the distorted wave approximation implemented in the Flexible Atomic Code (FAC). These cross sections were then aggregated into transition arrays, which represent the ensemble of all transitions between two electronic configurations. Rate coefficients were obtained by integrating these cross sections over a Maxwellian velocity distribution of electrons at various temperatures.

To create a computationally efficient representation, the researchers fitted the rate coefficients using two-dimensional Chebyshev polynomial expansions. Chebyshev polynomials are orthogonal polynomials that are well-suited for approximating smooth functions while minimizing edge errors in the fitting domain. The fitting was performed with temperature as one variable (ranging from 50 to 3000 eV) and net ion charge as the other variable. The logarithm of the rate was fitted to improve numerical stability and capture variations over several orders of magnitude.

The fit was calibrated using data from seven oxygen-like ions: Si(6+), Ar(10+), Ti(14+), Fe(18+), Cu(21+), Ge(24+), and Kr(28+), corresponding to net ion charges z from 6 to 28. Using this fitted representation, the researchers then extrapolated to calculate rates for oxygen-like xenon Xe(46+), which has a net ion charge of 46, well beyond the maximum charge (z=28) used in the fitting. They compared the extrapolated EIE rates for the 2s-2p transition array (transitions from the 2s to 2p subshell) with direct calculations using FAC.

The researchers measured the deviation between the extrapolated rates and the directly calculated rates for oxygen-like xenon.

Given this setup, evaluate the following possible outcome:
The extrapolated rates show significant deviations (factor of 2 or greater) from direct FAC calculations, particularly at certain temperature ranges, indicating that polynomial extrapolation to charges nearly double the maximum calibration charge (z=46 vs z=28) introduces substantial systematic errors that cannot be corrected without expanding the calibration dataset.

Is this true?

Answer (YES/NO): NO